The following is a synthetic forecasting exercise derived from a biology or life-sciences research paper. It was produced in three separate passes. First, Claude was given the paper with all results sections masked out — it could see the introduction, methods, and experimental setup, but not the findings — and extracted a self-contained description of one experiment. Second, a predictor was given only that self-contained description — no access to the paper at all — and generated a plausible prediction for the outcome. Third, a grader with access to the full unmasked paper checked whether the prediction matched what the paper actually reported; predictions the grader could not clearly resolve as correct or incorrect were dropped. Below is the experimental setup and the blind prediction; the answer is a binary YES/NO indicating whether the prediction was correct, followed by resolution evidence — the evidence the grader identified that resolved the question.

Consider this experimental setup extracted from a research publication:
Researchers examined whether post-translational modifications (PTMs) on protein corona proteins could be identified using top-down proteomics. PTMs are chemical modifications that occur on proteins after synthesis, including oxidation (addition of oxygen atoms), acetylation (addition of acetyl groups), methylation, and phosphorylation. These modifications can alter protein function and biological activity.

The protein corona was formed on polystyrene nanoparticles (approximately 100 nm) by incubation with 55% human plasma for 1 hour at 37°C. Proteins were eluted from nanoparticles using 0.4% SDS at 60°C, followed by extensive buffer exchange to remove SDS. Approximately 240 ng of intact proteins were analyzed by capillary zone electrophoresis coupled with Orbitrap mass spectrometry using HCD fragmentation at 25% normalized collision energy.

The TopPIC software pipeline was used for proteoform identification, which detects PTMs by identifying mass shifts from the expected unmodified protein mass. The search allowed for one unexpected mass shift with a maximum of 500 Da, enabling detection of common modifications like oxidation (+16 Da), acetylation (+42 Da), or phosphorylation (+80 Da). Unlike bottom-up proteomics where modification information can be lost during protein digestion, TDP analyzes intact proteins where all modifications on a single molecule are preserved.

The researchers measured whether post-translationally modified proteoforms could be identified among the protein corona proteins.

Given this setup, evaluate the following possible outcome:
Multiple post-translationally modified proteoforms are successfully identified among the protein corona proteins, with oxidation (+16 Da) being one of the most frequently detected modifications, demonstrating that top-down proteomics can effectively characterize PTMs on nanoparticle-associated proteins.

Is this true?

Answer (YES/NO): NO